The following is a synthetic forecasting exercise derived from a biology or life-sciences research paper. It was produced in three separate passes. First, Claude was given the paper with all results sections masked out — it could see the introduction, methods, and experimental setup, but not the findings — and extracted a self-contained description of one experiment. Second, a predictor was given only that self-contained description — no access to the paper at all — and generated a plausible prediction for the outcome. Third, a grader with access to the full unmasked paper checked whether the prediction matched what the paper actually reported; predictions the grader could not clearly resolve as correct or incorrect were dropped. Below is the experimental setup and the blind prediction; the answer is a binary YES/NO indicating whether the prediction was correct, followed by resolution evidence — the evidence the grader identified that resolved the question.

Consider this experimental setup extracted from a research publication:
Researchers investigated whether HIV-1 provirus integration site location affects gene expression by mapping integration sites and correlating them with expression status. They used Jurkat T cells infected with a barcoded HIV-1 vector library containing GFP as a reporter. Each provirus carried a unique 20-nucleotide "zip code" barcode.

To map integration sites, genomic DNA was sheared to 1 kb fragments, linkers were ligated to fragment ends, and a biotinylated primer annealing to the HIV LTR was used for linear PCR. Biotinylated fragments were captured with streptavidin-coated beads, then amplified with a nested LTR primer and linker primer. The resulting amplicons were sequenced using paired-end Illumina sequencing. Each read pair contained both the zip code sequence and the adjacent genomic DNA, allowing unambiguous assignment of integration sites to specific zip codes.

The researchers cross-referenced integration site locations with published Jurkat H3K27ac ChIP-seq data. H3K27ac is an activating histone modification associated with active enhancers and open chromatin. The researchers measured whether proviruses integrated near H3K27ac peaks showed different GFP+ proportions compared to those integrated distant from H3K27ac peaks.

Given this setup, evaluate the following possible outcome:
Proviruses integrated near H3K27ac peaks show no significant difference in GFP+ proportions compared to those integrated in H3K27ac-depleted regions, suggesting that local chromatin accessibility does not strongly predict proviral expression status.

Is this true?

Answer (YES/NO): YES